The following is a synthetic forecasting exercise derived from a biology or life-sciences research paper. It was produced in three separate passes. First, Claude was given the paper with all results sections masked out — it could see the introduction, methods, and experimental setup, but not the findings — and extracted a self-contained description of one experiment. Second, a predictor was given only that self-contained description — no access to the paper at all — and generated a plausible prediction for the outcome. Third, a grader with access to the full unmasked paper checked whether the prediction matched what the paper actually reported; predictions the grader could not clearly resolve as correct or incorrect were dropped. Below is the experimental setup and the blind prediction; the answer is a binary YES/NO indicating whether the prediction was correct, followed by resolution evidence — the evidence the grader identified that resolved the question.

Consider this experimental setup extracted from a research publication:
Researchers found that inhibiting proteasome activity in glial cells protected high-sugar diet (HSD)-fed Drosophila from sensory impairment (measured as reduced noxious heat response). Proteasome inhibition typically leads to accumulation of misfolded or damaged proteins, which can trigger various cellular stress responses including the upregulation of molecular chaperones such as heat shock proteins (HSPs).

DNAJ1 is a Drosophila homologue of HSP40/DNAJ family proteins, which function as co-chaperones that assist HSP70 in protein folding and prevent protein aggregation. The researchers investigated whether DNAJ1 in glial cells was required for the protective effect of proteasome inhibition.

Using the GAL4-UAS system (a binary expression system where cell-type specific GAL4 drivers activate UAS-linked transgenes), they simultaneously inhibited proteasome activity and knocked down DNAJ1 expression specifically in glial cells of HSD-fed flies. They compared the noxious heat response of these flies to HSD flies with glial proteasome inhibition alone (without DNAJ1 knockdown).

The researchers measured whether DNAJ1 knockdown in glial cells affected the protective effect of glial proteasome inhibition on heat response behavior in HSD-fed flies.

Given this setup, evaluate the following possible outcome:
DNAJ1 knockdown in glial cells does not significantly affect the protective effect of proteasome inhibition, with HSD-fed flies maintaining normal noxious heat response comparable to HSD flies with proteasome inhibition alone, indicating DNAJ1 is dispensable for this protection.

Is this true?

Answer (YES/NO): NO